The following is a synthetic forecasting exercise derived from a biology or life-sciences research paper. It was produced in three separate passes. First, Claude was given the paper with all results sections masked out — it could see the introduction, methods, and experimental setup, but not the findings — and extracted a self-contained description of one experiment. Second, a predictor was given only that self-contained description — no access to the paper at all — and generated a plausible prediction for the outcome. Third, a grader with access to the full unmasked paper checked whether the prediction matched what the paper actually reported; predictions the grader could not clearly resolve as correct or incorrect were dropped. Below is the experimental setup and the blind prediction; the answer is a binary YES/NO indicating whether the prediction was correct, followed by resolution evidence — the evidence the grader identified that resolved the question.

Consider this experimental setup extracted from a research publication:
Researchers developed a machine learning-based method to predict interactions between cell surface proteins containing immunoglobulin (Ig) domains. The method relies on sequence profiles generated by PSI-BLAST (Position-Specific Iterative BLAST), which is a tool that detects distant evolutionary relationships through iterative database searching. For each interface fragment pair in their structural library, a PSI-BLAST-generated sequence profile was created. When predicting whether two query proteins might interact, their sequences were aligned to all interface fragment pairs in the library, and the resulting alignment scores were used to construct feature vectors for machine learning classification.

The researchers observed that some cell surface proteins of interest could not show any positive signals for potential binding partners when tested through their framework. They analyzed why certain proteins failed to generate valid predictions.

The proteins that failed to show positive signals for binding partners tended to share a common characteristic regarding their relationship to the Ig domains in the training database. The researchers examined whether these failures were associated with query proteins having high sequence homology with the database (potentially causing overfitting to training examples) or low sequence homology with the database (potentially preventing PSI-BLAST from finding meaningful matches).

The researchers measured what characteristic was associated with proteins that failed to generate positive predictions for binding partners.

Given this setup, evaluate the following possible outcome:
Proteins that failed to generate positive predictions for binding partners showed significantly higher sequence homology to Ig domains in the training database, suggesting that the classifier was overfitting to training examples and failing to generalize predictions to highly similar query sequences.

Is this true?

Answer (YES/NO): NO